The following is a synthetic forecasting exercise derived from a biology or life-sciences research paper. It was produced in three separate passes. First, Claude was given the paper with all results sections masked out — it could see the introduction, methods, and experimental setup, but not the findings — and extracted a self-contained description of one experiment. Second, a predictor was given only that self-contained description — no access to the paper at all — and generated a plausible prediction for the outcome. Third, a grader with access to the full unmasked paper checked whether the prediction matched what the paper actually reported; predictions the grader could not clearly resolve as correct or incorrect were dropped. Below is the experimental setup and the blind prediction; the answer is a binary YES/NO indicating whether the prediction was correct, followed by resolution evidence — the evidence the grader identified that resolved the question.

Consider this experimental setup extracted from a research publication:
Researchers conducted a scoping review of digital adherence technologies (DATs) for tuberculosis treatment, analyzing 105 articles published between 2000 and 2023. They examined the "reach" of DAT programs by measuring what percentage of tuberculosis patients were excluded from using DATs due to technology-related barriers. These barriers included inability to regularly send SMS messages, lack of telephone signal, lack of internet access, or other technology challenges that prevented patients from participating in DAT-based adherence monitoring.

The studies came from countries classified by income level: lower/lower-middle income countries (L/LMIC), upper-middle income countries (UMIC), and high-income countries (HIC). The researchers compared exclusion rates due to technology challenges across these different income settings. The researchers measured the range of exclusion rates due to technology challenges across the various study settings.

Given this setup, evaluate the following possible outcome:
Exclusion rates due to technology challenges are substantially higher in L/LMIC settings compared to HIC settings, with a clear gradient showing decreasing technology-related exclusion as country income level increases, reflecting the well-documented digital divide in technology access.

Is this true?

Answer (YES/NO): YES